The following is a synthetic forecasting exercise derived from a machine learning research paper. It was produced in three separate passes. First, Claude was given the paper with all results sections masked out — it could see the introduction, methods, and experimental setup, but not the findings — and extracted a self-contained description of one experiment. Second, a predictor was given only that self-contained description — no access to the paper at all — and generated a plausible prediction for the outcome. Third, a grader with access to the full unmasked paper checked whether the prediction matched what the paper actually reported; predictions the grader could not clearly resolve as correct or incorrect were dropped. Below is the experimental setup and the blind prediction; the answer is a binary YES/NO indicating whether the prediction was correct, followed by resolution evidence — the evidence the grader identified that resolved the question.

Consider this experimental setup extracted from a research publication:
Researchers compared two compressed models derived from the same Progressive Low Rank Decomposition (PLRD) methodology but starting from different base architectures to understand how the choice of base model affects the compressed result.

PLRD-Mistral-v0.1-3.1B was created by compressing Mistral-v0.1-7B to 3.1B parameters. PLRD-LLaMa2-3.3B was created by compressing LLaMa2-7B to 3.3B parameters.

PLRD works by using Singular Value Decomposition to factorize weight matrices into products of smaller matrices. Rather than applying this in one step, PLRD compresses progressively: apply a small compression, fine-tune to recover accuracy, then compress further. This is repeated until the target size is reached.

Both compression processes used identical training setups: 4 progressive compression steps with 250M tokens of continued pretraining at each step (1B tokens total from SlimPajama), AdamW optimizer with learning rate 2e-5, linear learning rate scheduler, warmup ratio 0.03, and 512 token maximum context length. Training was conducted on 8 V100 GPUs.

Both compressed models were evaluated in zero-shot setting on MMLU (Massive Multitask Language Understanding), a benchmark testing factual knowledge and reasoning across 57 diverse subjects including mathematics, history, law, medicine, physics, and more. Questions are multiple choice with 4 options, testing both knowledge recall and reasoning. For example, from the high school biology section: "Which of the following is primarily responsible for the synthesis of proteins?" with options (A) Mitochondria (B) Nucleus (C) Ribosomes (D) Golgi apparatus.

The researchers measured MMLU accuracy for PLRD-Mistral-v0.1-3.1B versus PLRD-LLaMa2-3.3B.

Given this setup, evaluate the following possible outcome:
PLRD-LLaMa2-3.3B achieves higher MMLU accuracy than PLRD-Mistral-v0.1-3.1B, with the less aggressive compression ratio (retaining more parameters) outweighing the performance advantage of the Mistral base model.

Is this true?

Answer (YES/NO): NO